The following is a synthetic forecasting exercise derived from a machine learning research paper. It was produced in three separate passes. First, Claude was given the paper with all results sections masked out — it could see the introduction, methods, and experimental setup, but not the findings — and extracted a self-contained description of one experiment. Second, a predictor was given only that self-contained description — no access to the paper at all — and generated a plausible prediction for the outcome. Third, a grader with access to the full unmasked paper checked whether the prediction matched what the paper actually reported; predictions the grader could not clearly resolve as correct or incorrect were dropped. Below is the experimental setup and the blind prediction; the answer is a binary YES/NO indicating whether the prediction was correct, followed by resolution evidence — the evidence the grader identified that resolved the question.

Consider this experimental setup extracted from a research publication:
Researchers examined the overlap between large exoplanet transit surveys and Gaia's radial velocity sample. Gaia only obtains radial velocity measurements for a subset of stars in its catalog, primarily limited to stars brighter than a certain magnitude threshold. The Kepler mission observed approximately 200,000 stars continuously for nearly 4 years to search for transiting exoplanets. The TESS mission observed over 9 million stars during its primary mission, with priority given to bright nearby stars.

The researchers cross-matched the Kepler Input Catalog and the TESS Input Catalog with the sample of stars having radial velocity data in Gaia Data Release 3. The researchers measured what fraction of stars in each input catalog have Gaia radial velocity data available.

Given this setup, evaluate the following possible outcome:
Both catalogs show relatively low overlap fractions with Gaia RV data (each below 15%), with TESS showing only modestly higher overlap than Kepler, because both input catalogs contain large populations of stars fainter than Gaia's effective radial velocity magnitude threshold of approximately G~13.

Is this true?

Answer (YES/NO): NO